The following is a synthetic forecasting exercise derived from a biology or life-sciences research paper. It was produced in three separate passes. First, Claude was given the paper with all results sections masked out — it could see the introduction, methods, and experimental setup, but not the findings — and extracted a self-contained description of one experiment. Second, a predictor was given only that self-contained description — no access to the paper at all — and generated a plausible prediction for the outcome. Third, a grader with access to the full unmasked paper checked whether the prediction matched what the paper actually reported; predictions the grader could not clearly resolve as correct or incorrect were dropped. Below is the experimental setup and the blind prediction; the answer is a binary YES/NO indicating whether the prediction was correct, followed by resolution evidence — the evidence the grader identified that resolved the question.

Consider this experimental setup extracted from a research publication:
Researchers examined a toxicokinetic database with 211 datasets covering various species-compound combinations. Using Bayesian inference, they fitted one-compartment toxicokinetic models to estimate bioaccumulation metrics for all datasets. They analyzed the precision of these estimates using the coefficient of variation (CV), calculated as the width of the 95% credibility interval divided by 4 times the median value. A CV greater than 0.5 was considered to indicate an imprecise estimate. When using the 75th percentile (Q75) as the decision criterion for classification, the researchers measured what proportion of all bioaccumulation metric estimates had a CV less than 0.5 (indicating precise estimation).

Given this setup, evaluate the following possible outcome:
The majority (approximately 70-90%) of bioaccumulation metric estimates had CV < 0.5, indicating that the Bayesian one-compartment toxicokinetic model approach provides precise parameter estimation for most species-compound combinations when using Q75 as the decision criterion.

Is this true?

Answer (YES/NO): NO